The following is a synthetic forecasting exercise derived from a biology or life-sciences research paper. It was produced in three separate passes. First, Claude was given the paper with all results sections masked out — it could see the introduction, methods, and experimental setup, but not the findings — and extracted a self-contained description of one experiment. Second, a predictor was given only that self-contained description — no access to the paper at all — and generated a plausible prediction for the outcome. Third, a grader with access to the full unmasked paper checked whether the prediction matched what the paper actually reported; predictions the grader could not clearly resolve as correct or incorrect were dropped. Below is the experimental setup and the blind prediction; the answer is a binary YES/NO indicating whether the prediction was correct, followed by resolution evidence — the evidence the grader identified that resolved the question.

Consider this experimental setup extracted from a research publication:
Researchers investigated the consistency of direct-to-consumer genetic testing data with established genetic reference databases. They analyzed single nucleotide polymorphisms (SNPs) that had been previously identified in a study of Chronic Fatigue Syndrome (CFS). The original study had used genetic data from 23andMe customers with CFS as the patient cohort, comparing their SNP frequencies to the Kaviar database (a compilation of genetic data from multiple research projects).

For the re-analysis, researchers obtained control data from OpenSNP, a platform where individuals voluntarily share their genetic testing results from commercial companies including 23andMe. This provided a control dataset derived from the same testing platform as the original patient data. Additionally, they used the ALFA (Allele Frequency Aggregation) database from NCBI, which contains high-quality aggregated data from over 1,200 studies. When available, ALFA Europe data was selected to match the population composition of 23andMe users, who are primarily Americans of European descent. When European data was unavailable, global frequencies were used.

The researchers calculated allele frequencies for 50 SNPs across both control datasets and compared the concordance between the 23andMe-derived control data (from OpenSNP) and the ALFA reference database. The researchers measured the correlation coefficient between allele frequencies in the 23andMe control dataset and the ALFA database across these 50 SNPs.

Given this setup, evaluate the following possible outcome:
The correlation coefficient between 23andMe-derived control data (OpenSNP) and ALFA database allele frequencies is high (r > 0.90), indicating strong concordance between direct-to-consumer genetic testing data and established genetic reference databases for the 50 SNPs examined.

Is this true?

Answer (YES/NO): YES